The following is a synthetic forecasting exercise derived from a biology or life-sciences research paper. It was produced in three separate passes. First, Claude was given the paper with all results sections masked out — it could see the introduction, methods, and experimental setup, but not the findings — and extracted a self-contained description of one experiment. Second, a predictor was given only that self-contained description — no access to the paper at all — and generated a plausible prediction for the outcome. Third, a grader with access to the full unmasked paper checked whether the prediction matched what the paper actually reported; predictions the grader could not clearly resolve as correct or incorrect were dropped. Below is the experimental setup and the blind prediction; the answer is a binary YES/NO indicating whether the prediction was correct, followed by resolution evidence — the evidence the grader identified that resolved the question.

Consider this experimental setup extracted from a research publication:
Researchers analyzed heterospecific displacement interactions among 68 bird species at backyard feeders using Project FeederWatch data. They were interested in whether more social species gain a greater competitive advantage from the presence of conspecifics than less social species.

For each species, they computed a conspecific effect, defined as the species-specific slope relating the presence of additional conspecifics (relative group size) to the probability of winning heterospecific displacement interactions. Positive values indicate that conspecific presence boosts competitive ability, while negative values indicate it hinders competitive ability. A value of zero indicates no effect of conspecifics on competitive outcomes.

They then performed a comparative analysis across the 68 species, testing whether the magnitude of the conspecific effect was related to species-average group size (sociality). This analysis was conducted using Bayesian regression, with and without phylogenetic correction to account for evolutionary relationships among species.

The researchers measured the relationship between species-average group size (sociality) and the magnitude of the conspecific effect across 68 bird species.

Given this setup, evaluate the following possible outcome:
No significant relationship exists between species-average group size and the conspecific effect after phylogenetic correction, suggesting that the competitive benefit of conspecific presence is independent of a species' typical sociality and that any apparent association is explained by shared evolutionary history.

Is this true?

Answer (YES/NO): NO